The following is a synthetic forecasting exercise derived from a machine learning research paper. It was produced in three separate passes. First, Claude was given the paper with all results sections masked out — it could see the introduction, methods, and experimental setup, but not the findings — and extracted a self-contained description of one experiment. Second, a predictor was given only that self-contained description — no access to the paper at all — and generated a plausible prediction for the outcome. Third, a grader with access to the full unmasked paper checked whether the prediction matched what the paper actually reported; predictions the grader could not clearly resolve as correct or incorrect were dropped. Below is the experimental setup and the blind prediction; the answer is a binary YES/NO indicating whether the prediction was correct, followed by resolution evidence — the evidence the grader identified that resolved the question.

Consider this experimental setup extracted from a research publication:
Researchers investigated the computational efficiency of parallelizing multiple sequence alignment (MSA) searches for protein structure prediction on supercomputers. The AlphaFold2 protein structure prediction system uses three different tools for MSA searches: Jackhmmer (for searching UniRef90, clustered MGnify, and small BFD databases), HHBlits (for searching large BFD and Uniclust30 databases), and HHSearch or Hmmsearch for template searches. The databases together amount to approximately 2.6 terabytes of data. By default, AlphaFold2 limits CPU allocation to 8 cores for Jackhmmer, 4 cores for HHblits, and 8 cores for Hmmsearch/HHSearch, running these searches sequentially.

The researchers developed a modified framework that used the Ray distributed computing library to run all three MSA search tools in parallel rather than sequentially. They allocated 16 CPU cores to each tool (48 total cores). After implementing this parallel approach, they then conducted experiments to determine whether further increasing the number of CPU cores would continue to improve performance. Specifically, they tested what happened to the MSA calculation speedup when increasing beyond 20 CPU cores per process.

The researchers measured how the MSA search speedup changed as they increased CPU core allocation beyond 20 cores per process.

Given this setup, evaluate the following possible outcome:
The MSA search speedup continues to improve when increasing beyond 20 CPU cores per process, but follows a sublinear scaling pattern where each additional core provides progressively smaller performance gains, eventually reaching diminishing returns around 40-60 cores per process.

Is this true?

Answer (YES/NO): NO